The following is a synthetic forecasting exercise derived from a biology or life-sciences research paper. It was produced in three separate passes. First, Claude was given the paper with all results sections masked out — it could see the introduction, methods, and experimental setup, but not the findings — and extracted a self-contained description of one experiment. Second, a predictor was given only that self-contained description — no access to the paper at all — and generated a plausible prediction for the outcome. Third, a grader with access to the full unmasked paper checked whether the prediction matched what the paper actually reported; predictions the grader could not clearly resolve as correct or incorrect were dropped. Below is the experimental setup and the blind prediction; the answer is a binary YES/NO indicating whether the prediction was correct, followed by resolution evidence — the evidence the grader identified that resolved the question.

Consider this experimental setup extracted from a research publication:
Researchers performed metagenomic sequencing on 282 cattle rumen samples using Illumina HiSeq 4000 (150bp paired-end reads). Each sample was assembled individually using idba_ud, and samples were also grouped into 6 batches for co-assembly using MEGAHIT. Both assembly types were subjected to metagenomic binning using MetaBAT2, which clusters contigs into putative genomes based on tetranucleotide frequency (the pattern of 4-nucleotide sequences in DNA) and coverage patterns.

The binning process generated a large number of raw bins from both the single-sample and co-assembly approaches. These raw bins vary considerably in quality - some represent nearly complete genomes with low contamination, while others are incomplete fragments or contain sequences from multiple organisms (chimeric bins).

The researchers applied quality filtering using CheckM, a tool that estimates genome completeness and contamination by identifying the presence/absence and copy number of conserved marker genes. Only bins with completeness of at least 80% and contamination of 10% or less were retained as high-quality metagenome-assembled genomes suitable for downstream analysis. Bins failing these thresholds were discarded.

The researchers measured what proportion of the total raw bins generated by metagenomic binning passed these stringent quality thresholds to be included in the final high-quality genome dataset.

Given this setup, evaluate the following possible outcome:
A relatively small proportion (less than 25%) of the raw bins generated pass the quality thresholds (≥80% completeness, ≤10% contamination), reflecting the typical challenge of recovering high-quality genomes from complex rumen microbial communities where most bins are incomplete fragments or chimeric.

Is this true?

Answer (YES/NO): YES